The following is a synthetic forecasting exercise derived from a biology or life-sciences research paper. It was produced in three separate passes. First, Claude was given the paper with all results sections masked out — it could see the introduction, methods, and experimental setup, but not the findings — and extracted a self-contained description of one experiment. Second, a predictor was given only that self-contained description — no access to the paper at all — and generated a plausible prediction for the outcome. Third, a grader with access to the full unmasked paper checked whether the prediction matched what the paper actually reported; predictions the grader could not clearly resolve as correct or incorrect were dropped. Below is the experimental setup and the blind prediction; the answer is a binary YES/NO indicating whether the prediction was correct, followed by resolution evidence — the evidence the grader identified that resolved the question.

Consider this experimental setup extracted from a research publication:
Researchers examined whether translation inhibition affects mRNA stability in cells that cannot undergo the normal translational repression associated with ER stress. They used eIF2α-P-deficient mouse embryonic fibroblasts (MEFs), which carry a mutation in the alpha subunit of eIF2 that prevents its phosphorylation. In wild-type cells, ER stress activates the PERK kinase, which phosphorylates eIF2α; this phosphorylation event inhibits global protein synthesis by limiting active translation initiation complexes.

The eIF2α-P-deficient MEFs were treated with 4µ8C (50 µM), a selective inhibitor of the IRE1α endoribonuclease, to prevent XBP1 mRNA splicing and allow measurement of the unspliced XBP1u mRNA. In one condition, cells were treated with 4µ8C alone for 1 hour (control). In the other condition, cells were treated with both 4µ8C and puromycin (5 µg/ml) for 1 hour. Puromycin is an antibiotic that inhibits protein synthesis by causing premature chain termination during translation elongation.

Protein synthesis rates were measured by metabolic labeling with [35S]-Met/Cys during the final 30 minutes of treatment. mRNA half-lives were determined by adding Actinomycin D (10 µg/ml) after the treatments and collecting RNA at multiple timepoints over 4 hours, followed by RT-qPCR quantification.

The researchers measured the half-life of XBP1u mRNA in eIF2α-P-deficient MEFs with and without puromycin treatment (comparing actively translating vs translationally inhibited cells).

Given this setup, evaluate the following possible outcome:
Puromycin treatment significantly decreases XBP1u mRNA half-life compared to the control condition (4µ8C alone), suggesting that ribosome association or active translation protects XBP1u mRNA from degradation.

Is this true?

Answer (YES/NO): NO